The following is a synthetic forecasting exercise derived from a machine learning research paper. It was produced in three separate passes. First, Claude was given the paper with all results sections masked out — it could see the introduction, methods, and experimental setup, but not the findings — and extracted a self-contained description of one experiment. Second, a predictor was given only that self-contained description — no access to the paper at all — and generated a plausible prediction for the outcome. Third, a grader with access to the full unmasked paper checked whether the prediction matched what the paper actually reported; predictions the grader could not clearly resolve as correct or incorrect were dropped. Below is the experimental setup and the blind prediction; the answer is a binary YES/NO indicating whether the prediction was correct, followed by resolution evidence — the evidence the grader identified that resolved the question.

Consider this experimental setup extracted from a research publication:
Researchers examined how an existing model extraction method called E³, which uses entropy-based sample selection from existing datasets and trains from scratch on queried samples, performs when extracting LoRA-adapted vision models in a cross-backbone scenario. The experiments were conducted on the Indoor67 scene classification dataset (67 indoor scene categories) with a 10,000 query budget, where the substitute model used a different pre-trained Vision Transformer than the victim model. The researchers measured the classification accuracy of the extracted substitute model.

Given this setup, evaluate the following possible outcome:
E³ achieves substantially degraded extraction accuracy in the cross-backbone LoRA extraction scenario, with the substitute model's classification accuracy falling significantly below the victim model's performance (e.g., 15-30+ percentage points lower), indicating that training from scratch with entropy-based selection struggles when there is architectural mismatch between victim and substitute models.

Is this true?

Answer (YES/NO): YES